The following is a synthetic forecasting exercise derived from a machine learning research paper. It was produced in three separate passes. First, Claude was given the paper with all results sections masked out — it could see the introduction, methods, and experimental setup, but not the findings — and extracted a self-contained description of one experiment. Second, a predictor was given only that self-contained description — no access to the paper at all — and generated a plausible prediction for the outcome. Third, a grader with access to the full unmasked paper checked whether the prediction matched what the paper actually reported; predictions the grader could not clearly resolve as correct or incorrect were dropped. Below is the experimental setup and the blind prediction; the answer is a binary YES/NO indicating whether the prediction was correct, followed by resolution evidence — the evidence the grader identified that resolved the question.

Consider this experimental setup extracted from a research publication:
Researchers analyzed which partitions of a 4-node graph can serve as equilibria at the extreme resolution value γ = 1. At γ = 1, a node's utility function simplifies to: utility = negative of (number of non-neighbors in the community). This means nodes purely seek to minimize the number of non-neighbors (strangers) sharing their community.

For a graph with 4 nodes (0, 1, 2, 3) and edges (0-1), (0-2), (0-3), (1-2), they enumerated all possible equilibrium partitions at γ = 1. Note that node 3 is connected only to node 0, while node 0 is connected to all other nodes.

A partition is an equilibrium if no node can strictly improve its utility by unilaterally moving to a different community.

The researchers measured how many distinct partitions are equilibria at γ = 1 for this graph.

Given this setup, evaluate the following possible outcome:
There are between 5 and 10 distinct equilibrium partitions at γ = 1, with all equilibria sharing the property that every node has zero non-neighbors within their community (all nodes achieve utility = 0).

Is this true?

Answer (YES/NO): YES